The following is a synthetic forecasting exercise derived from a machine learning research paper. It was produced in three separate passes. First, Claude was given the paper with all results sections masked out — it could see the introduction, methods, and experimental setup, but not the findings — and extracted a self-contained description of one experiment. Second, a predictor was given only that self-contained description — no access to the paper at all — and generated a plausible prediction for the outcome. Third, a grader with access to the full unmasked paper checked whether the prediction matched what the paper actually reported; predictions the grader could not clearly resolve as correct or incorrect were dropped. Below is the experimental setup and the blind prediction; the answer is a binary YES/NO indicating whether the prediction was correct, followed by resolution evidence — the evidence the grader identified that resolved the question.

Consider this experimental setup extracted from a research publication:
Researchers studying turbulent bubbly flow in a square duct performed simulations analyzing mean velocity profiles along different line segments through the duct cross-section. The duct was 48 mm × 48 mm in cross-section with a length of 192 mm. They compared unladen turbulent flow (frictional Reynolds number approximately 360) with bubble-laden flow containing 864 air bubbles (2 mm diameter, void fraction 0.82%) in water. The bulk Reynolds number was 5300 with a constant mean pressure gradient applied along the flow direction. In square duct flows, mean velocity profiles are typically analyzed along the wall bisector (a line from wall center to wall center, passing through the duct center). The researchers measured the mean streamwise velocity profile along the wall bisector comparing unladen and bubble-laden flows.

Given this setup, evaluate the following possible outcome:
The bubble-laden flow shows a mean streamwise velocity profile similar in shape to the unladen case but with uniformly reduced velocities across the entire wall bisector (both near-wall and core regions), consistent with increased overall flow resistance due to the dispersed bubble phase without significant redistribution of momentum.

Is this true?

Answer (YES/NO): NO